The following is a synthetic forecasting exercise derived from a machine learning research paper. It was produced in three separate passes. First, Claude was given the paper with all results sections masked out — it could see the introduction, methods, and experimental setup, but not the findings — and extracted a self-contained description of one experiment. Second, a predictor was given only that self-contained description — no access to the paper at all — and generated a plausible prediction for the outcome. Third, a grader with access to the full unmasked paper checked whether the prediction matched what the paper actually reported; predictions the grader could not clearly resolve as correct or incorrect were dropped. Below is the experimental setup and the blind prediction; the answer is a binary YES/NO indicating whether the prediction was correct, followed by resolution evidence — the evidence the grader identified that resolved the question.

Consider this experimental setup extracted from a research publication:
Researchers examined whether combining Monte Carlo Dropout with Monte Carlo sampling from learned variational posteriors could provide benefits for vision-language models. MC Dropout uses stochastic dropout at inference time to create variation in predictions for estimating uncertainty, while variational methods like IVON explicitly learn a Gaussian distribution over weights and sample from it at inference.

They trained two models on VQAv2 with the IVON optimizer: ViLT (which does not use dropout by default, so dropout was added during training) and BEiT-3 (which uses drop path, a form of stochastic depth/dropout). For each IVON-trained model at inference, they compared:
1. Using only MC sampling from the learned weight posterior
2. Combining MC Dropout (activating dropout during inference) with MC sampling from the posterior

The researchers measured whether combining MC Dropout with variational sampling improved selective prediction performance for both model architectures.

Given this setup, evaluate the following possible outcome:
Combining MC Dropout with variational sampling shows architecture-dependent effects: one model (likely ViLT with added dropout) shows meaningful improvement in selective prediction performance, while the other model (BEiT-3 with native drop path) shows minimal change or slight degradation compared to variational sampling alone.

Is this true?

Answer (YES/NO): NO